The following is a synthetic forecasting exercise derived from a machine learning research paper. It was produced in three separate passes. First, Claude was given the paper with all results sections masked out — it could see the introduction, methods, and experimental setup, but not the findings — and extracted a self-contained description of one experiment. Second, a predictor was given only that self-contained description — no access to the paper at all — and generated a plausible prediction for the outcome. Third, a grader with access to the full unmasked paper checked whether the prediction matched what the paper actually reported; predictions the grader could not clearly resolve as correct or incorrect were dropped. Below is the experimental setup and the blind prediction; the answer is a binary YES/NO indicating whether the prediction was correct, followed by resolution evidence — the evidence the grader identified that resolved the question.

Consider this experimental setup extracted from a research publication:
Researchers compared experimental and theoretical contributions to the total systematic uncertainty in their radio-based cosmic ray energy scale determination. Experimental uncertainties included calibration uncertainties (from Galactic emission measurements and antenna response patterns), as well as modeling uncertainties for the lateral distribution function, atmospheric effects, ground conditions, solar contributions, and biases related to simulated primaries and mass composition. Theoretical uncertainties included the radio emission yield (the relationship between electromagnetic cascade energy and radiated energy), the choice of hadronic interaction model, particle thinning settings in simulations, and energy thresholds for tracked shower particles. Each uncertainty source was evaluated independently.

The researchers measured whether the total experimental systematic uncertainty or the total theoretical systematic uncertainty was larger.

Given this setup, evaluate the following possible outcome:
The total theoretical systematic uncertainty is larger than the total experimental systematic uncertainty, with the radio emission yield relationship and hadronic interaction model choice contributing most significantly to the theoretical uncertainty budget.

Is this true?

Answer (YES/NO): NO